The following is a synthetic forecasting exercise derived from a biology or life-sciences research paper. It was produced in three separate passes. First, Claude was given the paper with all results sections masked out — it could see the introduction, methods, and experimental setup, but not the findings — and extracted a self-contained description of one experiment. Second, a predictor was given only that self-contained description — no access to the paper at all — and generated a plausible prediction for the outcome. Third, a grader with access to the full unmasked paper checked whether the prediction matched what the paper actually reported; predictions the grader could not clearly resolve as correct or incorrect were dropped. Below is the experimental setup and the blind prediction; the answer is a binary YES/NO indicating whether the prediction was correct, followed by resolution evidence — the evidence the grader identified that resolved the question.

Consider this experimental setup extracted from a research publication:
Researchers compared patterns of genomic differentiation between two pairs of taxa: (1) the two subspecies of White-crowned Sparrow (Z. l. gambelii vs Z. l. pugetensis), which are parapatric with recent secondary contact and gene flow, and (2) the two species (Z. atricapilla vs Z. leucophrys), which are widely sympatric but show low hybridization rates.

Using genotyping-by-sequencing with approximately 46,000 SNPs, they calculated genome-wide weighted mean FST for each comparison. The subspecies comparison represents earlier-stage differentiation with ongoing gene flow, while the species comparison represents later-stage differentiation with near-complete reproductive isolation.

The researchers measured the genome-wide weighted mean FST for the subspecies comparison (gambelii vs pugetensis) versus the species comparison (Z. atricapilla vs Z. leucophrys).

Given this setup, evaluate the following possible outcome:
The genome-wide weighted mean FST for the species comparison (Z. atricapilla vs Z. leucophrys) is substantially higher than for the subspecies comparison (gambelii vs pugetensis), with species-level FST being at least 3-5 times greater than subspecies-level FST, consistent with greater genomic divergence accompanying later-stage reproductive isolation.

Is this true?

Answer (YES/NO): NO